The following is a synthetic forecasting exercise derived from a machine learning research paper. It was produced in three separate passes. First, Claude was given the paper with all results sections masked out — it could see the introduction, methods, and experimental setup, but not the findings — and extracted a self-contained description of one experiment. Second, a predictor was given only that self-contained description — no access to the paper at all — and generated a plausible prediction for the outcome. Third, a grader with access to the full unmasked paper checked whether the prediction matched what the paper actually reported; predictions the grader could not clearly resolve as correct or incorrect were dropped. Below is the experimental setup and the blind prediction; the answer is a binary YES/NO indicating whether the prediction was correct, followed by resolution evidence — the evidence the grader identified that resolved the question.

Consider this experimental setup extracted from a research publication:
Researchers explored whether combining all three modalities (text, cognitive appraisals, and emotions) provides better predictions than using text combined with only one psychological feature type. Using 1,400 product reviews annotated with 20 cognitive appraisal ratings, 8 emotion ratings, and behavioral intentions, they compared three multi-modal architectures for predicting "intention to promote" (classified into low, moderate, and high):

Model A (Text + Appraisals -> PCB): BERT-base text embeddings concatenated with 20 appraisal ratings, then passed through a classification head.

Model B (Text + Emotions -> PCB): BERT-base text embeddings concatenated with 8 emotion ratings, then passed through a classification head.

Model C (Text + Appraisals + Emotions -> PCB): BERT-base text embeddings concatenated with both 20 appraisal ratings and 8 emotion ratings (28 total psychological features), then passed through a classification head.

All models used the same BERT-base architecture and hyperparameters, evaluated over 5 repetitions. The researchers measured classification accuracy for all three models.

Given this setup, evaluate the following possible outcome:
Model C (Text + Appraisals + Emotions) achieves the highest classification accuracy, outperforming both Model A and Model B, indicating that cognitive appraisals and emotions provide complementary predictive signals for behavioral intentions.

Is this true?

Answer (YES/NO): NO